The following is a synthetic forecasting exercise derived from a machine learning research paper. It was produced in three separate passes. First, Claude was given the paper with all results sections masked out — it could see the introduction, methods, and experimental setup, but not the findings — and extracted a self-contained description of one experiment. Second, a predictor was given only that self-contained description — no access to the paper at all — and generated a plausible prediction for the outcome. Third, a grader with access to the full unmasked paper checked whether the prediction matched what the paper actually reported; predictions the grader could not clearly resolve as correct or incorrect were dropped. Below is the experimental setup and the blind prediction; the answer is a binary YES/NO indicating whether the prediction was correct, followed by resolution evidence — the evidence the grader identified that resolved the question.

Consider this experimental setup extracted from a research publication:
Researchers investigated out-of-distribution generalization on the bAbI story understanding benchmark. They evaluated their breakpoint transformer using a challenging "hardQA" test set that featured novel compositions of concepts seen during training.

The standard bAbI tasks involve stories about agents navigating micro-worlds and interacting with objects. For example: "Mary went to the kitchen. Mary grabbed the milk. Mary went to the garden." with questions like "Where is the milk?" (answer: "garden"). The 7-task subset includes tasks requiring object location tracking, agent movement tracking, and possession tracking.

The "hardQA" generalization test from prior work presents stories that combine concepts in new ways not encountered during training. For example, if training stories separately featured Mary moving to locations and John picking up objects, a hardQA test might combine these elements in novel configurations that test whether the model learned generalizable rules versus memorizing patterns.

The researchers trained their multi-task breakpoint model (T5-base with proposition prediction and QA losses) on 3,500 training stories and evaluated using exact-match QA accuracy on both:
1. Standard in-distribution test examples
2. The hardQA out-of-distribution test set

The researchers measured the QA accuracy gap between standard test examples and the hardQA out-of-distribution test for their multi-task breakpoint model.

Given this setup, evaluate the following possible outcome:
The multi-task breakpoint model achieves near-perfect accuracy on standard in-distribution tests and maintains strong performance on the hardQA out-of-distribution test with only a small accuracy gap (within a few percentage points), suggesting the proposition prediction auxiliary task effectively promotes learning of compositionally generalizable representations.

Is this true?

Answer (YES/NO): NO